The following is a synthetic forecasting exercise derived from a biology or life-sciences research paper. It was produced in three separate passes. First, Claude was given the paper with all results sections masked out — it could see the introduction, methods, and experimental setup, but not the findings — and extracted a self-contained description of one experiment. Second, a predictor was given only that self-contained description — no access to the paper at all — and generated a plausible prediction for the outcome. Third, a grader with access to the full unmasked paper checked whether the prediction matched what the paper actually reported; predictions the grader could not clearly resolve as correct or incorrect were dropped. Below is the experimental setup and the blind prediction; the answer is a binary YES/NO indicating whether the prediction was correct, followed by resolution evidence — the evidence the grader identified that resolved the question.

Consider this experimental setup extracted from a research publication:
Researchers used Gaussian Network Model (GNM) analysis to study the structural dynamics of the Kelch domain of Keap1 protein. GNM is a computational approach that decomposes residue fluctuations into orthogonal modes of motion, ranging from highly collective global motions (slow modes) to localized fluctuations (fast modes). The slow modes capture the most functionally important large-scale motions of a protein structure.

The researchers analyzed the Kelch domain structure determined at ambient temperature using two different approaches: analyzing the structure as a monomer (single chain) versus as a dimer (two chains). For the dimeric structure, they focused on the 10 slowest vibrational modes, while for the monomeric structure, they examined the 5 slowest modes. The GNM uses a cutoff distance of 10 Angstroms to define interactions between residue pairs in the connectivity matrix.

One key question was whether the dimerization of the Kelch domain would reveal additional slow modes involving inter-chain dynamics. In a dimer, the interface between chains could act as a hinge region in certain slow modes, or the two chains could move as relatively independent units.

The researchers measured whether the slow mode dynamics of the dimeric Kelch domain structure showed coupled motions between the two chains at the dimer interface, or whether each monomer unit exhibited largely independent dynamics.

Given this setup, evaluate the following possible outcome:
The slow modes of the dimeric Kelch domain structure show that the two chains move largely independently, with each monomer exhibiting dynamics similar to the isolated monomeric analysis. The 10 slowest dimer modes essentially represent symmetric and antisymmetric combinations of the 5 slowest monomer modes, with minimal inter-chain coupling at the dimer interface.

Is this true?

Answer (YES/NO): NO